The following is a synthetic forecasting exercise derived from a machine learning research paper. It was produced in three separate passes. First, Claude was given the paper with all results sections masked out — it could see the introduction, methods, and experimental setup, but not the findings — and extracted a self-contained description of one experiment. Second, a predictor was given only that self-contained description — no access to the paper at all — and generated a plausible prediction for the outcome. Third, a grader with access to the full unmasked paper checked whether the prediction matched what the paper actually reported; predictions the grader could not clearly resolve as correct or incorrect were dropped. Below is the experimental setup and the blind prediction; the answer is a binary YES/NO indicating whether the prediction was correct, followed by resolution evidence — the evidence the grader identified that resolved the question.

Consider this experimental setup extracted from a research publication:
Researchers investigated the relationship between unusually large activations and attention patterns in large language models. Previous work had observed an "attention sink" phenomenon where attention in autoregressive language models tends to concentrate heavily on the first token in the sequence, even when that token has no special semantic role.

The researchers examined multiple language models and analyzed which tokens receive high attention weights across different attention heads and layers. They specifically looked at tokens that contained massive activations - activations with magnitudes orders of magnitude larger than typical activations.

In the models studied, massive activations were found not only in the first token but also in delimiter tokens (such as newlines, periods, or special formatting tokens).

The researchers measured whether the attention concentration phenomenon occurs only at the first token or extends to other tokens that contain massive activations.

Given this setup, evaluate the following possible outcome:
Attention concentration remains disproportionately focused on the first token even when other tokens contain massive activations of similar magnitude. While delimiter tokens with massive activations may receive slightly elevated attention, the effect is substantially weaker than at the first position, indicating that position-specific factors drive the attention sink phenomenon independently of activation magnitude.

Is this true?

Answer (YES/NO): NO